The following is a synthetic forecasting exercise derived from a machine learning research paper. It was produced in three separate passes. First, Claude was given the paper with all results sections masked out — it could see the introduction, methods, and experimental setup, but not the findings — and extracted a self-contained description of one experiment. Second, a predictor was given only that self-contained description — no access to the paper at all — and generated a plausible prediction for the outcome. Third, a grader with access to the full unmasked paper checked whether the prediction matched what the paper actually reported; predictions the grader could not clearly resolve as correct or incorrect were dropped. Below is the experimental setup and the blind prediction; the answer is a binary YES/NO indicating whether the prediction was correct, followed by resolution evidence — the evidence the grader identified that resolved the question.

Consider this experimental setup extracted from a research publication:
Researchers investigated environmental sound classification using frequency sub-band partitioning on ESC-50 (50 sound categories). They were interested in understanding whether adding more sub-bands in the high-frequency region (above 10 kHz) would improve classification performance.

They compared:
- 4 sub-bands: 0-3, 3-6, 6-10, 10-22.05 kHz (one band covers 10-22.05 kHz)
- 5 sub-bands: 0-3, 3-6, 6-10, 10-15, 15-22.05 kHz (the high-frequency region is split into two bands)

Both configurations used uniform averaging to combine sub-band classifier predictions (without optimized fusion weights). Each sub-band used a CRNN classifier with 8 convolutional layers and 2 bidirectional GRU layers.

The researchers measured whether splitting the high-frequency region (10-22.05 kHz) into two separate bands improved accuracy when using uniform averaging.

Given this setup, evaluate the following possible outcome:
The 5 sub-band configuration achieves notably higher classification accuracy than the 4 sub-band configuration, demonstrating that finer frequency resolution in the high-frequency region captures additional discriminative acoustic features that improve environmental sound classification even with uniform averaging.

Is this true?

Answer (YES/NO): NO